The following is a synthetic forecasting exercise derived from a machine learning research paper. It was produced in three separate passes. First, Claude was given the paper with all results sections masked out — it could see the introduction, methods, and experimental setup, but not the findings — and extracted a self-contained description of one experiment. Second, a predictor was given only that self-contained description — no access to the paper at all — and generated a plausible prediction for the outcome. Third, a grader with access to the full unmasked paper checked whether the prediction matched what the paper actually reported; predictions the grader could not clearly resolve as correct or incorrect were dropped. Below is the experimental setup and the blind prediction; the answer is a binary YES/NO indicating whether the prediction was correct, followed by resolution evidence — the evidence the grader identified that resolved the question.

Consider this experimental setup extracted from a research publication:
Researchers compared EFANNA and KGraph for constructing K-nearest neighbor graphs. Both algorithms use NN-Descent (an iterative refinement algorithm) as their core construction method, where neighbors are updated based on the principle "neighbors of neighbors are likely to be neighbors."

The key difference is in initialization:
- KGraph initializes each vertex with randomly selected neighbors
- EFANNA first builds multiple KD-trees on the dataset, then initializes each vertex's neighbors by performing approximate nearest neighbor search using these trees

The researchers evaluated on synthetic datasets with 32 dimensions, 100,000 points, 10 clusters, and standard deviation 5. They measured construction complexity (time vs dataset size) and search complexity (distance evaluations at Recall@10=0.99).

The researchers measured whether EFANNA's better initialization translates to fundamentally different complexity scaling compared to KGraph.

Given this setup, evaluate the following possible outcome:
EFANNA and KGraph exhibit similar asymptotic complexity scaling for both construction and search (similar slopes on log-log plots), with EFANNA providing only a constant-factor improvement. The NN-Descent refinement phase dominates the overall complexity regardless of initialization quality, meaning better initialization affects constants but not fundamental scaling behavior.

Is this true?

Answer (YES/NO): YES